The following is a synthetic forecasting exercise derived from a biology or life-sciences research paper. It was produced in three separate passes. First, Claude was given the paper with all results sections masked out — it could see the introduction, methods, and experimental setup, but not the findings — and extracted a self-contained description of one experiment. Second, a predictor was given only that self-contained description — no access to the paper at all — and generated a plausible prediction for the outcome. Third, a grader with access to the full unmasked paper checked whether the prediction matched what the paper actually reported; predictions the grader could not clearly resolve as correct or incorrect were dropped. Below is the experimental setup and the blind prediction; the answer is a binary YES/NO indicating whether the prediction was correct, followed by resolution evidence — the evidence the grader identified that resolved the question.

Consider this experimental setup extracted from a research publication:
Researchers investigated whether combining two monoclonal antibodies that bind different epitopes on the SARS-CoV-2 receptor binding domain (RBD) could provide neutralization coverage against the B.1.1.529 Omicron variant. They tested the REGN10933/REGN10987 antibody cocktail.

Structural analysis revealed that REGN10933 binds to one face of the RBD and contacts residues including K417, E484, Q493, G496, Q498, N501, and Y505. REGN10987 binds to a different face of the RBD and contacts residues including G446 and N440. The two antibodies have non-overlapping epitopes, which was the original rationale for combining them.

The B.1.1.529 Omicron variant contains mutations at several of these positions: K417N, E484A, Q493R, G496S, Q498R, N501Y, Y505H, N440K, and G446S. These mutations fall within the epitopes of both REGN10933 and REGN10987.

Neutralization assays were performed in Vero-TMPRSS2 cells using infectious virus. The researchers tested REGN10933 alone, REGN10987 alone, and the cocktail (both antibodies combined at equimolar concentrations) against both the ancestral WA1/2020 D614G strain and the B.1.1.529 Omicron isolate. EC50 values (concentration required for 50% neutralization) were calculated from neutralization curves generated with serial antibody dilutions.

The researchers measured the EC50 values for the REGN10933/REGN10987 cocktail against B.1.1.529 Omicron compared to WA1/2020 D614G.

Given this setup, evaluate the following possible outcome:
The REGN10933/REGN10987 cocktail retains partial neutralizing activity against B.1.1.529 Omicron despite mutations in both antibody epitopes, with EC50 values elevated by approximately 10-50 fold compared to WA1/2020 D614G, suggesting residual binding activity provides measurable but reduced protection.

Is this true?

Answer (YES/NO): NO